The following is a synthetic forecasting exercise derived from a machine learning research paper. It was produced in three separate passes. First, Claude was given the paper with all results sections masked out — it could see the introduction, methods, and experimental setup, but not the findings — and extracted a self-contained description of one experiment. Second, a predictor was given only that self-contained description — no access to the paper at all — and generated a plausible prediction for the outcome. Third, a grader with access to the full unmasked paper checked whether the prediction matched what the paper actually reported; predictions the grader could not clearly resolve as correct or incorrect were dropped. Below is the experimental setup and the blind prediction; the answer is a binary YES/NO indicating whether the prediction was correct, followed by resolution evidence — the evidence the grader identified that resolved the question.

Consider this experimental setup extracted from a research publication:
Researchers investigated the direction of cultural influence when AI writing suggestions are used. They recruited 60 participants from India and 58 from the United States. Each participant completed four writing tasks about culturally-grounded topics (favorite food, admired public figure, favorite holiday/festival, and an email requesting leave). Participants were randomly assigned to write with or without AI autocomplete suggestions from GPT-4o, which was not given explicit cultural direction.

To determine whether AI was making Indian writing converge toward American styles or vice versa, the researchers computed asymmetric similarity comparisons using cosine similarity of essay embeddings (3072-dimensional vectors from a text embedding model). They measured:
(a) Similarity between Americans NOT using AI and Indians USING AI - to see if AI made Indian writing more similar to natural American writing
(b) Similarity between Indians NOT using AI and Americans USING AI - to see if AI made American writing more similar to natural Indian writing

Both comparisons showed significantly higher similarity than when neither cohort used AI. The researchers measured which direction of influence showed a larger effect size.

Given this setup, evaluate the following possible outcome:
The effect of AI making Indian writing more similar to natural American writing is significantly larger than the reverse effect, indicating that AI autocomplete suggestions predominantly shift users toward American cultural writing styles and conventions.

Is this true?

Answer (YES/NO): YES